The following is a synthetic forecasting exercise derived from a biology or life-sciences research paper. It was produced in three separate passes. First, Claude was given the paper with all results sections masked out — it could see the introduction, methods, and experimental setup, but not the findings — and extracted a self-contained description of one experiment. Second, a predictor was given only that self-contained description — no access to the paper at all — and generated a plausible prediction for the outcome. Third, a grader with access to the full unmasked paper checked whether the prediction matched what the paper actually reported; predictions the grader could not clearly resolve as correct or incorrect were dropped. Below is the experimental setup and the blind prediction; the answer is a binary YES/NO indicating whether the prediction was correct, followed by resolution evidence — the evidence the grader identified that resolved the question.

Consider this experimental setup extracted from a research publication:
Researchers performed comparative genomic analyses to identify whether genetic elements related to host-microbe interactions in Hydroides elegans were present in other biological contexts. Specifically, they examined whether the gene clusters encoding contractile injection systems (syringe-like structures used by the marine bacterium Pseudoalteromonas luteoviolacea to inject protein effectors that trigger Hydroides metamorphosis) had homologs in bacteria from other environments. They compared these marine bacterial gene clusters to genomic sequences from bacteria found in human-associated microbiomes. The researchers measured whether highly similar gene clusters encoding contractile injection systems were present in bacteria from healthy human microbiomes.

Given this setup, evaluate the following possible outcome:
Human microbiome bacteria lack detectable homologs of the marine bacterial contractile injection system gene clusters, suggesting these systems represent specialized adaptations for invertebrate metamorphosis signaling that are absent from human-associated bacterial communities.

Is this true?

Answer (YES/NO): NO